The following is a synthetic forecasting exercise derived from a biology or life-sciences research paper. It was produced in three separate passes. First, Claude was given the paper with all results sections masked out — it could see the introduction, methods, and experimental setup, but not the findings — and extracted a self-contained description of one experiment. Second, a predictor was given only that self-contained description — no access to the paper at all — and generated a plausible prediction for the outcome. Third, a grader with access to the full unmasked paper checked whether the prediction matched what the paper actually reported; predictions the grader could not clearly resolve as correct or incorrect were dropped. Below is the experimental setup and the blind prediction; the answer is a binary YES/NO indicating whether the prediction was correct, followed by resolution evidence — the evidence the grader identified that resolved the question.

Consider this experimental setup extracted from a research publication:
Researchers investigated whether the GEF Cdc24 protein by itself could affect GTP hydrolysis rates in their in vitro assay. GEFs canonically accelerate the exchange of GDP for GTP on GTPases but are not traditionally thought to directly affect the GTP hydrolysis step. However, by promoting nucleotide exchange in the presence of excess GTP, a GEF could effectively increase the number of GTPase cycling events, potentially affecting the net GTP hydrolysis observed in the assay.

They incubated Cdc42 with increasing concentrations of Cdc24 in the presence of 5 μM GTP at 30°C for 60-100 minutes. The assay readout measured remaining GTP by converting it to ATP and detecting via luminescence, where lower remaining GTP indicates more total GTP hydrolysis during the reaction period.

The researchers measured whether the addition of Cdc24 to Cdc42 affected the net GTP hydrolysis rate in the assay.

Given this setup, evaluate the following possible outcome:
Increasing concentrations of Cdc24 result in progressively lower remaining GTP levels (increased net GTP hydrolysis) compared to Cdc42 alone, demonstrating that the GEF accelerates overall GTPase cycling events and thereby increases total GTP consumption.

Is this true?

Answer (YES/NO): YES